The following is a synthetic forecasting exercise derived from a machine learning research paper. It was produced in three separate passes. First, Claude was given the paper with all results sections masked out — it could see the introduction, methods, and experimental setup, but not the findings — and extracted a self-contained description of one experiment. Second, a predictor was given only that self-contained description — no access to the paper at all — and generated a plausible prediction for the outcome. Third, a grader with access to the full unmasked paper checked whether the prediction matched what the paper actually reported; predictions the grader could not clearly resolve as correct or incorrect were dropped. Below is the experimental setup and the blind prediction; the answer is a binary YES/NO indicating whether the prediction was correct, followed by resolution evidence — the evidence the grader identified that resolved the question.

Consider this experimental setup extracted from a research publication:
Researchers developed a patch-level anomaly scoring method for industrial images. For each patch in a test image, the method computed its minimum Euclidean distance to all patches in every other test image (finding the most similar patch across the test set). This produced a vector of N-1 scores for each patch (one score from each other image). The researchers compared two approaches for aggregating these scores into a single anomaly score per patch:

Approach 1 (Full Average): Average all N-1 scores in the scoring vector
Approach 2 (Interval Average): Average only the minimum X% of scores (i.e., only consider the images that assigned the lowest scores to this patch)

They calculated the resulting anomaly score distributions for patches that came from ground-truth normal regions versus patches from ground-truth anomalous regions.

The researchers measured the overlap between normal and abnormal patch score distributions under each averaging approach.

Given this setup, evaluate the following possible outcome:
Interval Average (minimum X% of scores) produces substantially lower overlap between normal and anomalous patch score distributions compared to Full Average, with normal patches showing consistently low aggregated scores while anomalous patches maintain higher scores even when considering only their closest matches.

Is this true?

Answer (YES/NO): YES